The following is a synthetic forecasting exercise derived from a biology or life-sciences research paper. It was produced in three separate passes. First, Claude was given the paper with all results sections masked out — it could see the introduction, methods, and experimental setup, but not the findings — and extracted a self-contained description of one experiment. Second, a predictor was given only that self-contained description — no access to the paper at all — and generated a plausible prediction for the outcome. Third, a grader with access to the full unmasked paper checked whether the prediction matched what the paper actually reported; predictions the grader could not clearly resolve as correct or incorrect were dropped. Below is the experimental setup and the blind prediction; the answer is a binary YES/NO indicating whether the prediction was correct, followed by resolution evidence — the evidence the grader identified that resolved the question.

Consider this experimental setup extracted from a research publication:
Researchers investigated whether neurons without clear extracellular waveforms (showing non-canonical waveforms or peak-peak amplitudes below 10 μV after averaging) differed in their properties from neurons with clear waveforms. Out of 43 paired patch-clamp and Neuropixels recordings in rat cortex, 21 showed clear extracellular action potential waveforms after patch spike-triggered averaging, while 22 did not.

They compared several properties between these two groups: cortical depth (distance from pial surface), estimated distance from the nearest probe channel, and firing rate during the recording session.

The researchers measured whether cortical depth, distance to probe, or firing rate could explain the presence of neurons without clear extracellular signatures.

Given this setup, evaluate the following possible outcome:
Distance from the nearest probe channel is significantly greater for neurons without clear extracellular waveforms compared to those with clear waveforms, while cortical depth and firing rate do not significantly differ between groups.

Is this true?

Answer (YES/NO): NO